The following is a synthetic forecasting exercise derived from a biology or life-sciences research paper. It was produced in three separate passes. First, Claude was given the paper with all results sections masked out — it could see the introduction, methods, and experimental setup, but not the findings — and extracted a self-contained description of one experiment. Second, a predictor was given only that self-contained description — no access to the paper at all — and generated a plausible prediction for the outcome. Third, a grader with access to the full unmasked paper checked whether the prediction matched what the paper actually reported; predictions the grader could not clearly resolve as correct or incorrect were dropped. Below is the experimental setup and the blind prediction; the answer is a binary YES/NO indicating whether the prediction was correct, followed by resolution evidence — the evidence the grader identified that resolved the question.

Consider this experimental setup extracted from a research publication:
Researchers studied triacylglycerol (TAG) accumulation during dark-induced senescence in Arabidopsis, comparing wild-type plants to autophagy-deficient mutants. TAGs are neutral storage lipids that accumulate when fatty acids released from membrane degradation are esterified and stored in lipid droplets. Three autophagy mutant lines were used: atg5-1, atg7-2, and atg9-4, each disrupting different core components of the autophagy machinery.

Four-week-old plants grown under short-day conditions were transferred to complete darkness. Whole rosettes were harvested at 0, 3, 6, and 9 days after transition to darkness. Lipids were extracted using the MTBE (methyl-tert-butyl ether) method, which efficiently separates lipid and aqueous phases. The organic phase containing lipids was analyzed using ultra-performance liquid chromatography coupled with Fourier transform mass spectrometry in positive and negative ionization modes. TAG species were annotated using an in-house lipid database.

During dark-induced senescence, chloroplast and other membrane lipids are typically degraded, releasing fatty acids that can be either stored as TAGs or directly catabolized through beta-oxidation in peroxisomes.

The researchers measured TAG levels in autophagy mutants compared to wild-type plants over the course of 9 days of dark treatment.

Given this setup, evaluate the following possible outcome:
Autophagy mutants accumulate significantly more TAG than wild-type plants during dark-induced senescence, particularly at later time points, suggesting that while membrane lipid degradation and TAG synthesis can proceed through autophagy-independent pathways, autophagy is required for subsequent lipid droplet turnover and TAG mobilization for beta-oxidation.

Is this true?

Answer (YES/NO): NO